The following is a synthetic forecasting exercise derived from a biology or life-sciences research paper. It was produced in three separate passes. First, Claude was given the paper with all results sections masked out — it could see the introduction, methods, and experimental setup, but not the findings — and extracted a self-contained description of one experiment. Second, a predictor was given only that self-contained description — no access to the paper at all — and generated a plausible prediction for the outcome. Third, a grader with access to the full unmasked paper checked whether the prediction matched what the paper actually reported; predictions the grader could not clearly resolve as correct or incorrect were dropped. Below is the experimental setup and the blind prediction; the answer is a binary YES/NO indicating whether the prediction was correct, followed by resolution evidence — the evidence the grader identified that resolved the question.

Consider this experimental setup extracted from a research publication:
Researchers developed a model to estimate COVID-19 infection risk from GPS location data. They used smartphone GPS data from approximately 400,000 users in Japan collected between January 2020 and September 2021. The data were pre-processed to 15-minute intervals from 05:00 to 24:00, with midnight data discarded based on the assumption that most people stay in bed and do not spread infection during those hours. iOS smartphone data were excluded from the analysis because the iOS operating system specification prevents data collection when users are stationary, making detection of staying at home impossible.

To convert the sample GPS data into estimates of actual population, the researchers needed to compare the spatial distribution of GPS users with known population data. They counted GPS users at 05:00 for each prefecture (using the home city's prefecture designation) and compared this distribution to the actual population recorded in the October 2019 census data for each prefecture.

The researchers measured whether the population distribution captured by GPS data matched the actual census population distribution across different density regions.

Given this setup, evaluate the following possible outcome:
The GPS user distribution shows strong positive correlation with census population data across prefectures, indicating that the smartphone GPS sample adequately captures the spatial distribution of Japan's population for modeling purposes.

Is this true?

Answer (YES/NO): NO